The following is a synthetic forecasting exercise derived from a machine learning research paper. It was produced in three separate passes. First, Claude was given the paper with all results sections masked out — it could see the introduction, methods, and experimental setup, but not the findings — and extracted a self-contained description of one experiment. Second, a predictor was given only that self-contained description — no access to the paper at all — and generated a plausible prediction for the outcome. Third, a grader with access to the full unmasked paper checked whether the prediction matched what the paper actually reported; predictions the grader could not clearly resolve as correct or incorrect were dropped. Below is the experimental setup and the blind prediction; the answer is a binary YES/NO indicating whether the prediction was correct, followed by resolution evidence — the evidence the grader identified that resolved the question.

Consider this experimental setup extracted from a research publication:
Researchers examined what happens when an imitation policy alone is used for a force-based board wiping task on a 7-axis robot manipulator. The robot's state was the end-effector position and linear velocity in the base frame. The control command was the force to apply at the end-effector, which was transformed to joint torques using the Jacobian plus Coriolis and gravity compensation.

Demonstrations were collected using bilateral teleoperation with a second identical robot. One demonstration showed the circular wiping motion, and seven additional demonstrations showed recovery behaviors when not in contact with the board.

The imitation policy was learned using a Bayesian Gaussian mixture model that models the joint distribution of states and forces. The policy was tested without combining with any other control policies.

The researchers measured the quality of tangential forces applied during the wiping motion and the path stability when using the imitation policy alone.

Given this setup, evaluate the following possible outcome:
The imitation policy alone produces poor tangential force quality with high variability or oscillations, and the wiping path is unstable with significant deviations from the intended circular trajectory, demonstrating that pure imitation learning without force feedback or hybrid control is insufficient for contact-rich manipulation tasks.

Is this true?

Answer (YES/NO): YES